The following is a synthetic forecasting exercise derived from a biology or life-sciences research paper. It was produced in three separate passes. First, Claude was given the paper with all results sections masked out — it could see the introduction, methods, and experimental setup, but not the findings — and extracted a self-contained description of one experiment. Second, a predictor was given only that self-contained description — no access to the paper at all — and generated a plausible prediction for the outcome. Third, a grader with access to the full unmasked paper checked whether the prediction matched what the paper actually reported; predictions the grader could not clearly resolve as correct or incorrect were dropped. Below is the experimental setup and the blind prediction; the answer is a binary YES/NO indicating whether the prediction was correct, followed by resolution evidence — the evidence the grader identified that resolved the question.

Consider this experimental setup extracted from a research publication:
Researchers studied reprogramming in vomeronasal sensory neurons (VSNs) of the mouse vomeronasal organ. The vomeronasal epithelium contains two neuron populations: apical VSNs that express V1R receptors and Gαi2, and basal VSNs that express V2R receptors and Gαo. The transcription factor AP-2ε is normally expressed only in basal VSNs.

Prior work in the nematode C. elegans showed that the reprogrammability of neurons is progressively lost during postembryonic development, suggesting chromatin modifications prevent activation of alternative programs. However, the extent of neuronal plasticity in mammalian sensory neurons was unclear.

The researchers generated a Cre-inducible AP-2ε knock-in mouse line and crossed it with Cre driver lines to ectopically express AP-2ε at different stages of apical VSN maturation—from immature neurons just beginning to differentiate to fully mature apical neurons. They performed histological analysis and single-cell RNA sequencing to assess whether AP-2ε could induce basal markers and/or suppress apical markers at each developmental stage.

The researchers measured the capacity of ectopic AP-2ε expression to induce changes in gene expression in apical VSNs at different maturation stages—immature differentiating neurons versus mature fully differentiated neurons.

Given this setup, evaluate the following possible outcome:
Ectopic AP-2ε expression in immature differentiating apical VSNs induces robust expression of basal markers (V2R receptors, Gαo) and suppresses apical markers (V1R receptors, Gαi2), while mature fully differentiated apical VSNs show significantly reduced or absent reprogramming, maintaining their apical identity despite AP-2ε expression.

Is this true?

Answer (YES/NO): NO